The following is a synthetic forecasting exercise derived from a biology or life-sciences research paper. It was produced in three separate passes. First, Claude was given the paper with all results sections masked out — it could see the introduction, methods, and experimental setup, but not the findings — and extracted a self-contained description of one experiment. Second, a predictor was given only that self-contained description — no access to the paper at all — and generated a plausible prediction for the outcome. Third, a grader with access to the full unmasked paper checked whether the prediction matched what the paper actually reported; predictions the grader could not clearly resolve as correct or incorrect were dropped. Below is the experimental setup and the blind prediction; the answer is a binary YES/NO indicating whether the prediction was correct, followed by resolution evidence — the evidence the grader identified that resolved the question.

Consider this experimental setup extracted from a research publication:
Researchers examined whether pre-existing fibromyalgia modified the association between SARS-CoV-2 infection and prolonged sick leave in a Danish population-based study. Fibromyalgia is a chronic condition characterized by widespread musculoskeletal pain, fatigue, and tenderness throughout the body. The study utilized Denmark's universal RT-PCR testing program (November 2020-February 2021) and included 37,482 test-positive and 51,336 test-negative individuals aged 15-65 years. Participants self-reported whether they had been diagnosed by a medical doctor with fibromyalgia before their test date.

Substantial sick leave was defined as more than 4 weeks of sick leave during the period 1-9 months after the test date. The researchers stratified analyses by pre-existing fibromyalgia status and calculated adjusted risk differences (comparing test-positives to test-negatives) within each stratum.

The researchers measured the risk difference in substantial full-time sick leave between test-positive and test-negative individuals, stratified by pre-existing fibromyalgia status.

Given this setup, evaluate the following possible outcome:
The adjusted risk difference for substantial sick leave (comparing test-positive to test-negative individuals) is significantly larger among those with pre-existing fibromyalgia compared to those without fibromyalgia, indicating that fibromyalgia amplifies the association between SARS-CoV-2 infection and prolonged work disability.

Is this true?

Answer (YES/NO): YES